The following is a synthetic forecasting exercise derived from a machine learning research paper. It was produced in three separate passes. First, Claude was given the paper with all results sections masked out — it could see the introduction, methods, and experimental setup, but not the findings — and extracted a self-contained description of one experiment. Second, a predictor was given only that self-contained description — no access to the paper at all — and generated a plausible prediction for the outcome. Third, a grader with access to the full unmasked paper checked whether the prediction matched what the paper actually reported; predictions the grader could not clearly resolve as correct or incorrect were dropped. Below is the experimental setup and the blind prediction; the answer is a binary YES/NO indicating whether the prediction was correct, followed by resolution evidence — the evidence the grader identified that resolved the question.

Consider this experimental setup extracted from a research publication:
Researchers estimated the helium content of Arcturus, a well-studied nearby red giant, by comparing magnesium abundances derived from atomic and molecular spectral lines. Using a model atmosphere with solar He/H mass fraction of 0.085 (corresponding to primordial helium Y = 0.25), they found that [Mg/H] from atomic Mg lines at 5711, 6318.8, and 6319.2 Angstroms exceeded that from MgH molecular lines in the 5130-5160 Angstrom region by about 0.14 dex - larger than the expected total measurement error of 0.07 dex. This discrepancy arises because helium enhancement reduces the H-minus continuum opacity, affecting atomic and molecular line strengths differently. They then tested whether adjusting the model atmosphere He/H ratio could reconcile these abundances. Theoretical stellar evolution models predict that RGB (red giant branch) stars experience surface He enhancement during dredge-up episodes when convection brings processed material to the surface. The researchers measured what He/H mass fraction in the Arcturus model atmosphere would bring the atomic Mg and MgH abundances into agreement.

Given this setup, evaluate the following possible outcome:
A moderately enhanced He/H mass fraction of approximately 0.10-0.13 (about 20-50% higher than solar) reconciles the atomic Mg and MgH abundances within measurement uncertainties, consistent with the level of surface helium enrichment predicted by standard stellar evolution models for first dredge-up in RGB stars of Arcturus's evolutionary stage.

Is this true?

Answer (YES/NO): NO